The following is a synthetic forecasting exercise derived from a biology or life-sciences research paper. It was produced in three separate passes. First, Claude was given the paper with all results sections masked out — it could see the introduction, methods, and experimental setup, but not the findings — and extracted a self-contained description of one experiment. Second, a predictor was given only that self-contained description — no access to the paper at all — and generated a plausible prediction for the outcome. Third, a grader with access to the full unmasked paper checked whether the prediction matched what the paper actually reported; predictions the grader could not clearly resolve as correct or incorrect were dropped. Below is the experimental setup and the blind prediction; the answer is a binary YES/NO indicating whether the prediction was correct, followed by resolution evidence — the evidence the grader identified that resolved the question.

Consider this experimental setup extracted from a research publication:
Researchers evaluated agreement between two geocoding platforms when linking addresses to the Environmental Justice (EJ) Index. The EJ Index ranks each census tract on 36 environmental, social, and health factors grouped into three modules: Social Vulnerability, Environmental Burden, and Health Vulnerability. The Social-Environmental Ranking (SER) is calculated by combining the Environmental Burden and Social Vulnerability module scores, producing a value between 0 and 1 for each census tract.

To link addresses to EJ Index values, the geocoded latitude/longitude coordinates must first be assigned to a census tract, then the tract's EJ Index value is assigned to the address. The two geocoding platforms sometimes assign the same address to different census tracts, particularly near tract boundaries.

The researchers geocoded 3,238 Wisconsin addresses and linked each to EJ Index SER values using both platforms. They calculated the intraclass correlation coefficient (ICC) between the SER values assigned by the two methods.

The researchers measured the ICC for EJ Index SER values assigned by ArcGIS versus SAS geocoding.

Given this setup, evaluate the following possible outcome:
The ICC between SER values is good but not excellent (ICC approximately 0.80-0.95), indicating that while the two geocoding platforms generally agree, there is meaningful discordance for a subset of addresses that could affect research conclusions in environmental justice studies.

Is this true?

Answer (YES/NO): NO